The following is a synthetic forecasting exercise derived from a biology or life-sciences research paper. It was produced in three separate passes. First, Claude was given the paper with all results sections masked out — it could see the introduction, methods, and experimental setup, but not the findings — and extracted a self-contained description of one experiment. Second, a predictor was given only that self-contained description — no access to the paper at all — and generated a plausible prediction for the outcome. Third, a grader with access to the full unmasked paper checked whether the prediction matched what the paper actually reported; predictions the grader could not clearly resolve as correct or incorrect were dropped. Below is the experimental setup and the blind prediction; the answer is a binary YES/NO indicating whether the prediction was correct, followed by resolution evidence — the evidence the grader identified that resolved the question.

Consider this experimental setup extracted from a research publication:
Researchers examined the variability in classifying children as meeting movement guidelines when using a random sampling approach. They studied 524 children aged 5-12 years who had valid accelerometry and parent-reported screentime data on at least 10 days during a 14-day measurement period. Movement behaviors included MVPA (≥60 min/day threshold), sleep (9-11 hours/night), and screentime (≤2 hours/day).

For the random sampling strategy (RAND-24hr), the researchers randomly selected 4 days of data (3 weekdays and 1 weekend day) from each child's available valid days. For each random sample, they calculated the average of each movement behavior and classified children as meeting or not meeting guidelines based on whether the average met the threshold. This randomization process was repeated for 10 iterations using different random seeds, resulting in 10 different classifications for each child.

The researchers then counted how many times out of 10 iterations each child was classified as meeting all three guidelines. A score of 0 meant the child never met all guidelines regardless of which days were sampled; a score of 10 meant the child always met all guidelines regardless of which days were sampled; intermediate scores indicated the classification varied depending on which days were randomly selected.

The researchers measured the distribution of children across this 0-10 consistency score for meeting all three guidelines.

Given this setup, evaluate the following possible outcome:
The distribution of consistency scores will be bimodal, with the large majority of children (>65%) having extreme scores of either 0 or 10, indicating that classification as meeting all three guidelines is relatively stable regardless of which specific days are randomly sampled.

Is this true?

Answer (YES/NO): NO